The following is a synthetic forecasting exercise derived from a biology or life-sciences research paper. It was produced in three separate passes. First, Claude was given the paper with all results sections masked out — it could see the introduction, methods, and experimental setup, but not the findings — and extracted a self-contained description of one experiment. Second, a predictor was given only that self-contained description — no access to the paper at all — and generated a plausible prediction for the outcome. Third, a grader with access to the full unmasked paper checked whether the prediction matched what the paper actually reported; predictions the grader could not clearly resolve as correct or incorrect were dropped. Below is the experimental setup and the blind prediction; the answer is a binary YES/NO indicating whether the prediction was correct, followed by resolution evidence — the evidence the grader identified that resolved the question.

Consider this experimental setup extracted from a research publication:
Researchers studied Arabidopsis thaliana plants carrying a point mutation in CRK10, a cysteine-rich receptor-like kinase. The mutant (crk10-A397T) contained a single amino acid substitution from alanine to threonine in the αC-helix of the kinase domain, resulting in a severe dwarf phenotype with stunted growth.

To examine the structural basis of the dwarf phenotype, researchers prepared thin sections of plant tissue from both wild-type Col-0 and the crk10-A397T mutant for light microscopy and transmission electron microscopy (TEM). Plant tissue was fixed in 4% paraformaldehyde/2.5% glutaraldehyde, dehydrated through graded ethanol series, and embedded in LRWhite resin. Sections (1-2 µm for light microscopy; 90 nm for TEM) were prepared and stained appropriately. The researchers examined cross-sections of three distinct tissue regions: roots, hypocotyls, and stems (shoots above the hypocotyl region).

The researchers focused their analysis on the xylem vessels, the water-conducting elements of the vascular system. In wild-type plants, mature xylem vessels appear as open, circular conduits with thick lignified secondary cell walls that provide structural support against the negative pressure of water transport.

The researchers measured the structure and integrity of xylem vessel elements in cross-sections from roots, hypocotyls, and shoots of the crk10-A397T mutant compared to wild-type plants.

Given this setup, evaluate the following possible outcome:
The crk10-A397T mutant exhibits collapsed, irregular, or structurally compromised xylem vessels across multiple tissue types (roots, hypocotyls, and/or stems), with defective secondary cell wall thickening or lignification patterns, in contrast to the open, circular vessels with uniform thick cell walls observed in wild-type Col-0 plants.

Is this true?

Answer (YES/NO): NO